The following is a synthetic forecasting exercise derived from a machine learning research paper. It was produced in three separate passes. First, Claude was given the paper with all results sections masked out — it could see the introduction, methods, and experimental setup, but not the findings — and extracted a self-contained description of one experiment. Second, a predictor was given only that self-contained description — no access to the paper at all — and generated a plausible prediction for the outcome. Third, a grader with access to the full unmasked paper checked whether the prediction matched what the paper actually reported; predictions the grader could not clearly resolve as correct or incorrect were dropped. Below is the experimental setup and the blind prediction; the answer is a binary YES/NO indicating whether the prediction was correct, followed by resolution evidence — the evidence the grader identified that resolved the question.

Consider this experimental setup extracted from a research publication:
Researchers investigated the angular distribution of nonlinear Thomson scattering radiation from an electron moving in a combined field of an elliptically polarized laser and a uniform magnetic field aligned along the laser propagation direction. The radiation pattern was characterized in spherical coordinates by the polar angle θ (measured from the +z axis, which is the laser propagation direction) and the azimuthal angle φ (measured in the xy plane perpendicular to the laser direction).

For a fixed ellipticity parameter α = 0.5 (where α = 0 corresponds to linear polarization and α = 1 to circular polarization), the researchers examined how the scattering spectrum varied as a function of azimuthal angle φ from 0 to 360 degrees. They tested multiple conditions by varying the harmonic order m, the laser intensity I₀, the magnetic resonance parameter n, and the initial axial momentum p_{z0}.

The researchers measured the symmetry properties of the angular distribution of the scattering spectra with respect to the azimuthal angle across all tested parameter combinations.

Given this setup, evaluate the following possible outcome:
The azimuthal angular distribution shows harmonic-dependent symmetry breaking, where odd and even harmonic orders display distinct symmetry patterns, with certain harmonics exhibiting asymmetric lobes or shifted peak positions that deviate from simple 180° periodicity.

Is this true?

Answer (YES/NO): NO